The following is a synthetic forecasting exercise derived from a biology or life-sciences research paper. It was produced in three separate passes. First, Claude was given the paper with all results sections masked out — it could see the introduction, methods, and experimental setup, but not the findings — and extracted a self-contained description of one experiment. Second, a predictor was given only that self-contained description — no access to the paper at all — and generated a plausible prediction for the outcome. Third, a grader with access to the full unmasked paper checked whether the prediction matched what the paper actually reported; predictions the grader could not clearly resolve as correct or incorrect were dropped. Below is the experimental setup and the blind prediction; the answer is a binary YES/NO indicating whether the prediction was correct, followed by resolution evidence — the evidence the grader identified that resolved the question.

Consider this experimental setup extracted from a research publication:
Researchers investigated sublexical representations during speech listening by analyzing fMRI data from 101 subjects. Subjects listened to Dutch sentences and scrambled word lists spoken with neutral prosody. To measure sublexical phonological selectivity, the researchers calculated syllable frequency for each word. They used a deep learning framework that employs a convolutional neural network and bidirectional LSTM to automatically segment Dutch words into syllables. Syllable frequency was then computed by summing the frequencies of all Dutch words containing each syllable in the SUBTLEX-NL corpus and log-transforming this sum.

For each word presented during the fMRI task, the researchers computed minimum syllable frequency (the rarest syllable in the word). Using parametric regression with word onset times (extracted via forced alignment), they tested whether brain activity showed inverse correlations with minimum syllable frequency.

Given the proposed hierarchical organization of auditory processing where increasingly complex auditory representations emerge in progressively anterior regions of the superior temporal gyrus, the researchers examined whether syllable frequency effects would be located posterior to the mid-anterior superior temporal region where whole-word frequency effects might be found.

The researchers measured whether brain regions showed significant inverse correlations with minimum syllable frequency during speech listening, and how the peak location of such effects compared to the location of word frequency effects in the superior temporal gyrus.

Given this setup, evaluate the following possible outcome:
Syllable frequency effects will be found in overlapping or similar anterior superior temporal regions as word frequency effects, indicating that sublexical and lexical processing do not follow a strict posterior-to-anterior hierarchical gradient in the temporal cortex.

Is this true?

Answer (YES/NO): NO